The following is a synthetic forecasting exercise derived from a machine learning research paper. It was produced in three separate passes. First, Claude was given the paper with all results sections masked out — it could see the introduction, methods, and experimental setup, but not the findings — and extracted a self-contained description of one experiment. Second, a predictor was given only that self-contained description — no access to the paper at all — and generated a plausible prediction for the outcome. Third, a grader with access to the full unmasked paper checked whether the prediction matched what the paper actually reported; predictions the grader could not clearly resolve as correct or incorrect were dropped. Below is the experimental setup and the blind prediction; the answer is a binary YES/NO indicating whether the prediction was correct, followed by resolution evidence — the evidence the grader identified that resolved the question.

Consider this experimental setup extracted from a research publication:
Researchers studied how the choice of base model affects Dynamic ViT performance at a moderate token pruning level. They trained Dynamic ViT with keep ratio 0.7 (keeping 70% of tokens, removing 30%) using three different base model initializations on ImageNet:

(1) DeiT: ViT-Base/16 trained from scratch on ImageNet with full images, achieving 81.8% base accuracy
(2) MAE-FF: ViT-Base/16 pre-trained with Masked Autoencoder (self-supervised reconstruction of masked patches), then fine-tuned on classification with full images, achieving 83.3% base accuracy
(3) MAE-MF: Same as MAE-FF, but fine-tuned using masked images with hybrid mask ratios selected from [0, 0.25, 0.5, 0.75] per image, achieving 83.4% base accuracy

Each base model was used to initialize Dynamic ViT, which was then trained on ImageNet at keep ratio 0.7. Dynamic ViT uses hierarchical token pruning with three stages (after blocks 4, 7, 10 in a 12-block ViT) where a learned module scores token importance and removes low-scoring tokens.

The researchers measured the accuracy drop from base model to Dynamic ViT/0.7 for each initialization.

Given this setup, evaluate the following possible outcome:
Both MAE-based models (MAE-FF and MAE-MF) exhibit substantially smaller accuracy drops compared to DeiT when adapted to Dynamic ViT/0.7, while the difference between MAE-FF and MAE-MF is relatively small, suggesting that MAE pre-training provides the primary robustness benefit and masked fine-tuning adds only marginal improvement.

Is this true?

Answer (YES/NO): NO